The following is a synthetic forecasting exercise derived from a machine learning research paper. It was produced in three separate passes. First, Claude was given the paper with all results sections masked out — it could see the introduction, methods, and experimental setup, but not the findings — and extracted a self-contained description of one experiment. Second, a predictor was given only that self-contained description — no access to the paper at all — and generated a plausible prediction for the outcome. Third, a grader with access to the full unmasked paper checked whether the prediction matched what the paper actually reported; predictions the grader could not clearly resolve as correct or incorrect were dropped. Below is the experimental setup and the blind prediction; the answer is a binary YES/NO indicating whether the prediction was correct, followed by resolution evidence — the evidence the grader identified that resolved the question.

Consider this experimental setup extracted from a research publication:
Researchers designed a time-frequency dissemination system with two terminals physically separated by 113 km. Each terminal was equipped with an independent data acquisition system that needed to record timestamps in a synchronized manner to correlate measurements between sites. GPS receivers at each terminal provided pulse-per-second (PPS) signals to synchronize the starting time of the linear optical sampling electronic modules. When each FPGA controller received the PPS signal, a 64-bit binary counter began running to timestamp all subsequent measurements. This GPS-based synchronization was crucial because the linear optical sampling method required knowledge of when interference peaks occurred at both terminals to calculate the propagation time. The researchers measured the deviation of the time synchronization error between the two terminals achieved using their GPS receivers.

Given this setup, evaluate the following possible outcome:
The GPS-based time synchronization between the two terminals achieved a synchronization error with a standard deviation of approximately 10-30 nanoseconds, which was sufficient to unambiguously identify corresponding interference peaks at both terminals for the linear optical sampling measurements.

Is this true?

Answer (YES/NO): YES